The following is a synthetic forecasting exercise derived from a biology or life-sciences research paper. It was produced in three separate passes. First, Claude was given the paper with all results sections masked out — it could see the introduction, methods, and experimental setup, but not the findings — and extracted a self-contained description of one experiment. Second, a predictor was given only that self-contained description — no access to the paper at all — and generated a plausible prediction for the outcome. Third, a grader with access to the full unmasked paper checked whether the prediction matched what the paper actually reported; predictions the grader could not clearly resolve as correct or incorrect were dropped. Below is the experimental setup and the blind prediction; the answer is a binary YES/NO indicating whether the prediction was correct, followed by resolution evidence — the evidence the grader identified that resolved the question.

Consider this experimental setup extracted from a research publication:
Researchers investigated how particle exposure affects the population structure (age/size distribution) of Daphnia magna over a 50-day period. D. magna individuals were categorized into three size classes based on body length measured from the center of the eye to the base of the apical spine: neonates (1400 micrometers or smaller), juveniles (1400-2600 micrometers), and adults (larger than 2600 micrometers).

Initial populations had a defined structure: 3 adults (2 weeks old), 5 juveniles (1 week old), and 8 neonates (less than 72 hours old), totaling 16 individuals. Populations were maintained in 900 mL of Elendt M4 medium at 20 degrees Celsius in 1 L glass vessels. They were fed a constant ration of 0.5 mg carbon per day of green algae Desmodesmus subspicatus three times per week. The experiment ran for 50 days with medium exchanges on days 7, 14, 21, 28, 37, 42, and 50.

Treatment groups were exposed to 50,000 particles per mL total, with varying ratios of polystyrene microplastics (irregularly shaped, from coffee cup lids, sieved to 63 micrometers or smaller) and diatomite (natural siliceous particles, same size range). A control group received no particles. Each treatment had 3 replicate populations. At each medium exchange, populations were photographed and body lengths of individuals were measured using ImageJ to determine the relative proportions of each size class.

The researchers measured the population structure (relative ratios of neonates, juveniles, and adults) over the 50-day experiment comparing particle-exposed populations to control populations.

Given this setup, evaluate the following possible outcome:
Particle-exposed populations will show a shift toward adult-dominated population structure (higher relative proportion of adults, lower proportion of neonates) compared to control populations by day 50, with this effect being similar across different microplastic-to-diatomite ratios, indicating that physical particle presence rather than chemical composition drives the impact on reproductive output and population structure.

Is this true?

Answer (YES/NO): NO